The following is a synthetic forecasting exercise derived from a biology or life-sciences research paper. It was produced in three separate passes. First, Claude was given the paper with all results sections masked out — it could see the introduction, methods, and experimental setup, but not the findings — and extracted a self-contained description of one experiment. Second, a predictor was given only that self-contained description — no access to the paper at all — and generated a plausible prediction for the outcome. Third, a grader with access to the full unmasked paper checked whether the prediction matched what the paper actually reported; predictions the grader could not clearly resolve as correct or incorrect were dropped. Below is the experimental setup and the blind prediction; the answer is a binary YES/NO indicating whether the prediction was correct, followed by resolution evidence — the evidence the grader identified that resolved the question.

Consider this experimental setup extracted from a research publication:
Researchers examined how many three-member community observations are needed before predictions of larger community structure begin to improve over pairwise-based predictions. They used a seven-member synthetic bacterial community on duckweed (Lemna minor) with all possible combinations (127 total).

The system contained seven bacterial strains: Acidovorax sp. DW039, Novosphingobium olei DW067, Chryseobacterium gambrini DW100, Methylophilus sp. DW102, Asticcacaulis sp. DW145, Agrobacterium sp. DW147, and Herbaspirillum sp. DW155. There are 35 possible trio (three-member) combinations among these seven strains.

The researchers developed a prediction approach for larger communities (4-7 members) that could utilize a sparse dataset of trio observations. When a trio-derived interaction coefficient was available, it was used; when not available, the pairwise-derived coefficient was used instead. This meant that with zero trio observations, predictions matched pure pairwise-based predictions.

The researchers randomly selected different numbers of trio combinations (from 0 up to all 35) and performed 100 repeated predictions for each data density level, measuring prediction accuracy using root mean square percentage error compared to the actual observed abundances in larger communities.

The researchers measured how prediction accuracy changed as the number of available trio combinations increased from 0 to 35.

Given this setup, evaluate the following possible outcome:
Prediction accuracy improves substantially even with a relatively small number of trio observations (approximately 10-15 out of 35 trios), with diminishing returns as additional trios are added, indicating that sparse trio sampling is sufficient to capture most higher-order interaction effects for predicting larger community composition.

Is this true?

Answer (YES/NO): YES